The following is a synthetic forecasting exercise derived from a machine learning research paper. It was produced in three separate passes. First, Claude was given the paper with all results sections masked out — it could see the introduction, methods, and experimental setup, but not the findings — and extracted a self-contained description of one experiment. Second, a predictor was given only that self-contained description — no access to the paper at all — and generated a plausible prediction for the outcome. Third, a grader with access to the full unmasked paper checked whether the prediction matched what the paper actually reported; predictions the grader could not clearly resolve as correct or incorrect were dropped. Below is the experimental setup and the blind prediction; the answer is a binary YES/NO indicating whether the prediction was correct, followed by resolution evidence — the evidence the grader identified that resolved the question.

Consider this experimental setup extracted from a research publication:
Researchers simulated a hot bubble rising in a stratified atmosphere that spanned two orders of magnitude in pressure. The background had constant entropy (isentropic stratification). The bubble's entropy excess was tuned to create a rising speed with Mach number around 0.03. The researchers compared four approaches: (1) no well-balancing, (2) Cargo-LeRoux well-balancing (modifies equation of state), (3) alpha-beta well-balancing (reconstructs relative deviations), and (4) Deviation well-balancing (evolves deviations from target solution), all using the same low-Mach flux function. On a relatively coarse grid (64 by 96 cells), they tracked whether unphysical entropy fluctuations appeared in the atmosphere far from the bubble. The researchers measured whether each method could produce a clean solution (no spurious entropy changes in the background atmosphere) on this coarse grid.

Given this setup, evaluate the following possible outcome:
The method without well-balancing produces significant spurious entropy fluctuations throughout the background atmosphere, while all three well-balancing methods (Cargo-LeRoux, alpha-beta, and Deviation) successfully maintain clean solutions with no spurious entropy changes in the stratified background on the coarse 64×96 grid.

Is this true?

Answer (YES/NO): NO